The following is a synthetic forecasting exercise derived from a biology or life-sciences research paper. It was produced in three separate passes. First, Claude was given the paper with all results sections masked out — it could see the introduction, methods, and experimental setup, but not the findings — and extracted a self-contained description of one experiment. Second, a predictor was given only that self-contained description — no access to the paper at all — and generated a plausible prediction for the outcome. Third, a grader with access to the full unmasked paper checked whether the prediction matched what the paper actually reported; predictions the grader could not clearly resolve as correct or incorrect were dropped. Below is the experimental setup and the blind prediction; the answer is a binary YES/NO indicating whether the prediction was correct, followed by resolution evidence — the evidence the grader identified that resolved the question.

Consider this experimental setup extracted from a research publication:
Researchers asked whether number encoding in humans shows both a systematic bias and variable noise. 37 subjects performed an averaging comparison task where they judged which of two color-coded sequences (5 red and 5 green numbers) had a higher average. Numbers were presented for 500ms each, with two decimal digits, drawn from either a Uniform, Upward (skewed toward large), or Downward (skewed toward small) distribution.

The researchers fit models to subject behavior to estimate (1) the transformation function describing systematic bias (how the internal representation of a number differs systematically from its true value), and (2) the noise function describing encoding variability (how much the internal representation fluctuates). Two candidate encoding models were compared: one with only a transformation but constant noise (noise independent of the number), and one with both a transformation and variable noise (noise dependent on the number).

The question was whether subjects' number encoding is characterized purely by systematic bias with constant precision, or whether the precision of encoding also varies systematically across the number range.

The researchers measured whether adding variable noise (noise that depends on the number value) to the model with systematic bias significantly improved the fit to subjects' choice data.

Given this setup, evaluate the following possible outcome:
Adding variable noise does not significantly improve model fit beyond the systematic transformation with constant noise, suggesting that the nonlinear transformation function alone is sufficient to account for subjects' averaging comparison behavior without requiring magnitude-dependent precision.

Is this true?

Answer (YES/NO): NO